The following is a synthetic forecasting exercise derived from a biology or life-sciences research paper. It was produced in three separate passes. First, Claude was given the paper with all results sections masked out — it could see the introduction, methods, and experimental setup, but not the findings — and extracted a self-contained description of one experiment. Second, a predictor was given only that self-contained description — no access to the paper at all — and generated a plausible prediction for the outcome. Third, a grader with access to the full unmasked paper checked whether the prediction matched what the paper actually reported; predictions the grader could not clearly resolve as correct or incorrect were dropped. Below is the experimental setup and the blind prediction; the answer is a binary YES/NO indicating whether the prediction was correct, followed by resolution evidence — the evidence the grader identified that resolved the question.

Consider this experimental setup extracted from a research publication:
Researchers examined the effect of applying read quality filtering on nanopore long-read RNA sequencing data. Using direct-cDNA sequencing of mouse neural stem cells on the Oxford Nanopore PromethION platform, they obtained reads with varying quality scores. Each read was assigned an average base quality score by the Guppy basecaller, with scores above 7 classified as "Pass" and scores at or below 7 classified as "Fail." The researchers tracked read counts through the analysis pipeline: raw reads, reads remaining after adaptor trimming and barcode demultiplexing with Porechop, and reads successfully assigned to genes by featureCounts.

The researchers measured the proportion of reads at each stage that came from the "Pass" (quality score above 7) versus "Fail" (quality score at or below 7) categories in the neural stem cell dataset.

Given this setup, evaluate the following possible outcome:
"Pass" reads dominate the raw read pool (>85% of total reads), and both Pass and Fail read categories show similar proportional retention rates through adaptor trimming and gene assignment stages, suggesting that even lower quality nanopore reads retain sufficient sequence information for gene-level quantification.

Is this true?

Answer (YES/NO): NO